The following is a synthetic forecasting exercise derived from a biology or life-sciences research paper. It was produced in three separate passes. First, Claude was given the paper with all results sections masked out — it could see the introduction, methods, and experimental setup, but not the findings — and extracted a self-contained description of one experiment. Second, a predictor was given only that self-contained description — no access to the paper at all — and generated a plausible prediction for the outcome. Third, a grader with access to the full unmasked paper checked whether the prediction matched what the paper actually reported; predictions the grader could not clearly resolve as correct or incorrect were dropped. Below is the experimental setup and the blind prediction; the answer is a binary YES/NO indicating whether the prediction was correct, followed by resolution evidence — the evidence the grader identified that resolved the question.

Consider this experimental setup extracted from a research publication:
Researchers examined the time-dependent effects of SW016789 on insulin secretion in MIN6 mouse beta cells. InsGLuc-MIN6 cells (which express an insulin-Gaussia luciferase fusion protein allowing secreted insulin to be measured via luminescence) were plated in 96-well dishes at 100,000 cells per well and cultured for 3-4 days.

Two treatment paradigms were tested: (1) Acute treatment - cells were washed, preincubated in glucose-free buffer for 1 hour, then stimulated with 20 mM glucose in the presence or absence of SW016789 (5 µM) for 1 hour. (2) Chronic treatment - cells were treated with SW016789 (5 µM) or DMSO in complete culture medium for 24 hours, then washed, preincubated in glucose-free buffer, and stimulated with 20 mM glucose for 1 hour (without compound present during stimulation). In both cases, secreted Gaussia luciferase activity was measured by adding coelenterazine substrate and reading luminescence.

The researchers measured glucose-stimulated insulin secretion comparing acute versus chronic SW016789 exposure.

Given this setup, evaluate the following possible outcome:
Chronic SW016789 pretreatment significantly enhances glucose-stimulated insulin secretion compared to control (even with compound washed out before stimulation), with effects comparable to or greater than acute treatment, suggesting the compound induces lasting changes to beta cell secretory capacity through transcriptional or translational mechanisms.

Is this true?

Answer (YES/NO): NO